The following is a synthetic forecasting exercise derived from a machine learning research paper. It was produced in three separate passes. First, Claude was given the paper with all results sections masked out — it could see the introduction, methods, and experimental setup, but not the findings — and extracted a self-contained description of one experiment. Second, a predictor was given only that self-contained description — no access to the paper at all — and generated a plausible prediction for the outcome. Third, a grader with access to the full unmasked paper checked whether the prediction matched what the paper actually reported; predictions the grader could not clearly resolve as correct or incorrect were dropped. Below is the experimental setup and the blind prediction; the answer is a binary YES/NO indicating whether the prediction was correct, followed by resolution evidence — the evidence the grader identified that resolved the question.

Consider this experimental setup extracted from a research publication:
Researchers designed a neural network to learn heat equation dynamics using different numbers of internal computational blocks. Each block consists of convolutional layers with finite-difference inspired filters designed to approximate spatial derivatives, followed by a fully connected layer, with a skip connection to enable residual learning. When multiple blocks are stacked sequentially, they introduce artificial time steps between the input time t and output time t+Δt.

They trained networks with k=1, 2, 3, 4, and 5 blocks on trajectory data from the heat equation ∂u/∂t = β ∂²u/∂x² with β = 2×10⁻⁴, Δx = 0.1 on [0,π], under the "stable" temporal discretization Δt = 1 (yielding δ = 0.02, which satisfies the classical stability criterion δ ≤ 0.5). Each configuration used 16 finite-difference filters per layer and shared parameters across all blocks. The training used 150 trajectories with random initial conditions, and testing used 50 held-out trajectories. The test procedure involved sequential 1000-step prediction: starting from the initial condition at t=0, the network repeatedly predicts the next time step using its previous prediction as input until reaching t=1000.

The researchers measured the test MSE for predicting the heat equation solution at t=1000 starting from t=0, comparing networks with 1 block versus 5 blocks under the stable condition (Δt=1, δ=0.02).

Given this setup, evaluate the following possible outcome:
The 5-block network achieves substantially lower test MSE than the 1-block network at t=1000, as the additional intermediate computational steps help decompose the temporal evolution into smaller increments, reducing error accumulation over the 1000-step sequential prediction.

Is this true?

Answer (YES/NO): NO